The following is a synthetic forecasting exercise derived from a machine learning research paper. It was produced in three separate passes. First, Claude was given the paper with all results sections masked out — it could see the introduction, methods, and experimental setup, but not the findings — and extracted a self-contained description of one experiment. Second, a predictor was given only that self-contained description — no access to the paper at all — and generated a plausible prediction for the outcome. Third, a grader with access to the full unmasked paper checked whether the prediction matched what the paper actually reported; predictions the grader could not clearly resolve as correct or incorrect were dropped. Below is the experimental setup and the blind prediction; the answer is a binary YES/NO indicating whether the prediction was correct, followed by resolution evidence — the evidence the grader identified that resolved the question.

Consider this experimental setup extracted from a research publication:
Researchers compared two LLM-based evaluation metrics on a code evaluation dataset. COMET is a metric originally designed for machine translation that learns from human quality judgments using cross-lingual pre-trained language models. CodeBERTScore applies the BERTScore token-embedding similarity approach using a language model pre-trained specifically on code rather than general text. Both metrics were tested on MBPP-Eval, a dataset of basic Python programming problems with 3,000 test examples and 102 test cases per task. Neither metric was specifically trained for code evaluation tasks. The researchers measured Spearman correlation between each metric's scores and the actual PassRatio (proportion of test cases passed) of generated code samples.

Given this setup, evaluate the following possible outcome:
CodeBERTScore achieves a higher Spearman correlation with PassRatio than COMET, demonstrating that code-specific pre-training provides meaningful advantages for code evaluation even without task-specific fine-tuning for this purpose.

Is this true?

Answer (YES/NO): NO